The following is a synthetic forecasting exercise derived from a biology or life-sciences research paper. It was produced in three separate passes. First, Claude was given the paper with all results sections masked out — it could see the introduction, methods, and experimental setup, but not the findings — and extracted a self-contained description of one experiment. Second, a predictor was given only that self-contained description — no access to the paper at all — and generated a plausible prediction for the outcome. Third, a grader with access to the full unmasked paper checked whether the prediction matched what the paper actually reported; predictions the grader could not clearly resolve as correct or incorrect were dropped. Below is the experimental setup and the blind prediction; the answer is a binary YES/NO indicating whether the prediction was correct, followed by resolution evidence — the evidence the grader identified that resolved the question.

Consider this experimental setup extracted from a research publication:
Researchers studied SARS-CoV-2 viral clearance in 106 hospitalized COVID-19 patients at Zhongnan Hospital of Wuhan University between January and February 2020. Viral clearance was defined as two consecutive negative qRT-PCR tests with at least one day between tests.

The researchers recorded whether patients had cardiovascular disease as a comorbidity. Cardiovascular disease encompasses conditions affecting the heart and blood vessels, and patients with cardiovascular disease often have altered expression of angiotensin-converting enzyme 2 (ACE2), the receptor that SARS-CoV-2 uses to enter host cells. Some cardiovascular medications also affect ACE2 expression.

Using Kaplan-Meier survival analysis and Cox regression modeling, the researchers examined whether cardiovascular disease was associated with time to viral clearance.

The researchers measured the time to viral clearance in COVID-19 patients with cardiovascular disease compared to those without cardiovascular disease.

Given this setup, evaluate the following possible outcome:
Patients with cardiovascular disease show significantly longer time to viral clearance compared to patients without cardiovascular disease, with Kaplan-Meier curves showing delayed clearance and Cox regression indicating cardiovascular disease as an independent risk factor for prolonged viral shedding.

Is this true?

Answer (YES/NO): NO